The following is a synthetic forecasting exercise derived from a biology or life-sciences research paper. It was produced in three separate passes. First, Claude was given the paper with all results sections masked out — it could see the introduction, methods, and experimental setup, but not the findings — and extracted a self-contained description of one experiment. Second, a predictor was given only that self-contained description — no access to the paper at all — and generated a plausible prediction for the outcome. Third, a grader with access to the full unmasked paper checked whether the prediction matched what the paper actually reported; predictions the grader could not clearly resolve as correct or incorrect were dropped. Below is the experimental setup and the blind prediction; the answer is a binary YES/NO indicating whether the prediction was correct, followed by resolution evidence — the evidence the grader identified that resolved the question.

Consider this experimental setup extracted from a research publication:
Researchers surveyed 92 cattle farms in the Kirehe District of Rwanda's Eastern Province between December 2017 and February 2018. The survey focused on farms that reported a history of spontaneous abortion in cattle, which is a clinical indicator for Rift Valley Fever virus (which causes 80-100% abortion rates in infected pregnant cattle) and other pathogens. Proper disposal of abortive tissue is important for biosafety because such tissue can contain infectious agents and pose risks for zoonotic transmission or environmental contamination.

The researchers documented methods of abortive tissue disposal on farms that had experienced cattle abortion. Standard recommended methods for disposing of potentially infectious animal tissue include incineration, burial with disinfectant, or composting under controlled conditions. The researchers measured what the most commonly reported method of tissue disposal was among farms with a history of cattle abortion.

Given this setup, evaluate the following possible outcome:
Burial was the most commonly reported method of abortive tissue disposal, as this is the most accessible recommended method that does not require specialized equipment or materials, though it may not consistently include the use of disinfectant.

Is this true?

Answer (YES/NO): YES